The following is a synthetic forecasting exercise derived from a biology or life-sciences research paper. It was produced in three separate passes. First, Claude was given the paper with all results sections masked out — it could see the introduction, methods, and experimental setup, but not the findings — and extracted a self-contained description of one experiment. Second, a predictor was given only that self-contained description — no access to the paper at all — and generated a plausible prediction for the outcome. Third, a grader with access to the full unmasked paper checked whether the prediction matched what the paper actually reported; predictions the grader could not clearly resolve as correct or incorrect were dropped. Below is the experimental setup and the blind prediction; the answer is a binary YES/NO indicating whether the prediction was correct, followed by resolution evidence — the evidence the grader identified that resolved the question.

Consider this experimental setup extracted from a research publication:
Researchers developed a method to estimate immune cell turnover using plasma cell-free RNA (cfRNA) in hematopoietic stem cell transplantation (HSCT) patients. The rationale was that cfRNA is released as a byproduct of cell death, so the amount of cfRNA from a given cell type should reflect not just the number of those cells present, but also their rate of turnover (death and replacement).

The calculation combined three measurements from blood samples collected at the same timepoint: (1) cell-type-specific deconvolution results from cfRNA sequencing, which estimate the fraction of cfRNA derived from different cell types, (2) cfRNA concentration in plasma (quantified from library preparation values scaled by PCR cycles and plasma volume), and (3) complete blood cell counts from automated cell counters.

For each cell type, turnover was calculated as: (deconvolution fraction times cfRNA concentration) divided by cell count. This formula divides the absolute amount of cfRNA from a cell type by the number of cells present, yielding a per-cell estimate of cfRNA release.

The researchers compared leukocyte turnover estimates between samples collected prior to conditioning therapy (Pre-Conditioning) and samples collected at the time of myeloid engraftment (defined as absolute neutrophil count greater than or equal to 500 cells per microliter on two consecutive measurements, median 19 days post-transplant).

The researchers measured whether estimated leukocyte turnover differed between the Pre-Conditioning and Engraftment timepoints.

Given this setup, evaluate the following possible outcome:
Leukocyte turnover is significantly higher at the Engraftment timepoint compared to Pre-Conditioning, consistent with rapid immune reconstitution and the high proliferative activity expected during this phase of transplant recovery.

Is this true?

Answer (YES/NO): YES